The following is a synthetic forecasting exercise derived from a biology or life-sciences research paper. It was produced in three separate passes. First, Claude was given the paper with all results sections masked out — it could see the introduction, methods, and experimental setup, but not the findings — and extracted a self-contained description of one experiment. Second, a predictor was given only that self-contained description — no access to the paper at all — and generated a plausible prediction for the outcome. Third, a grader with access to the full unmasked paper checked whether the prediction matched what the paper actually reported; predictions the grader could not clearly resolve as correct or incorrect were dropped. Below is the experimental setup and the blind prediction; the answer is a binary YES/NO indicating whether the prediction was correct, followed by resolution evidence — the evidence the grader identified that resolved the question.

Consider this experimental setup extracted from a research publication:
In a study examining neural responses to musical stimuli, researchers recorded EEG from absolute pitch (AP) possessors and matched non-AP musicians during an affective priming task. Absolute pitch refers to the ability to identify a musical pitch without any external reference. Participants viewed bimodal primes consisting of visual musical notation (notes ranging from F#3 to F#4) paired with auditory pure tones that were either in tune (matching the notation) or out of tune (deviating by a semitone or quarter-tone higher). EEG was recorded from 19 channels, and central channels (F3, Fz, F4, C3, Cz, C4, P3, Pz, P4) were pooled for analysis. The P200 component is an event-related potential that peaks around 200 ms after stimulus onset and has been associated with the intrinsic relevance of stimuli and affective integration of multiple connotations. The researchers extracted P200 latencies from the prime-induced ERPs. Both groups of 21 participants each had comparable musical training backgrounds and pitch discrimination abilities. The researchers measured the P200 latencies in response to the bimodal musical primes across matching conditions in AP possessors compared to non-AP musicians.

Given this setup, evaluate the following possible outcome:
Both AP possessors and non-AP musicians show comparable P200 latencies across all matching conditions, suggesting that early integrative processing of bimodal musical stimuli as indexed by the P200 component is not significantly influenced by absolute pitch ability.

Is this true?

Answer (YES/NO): NO